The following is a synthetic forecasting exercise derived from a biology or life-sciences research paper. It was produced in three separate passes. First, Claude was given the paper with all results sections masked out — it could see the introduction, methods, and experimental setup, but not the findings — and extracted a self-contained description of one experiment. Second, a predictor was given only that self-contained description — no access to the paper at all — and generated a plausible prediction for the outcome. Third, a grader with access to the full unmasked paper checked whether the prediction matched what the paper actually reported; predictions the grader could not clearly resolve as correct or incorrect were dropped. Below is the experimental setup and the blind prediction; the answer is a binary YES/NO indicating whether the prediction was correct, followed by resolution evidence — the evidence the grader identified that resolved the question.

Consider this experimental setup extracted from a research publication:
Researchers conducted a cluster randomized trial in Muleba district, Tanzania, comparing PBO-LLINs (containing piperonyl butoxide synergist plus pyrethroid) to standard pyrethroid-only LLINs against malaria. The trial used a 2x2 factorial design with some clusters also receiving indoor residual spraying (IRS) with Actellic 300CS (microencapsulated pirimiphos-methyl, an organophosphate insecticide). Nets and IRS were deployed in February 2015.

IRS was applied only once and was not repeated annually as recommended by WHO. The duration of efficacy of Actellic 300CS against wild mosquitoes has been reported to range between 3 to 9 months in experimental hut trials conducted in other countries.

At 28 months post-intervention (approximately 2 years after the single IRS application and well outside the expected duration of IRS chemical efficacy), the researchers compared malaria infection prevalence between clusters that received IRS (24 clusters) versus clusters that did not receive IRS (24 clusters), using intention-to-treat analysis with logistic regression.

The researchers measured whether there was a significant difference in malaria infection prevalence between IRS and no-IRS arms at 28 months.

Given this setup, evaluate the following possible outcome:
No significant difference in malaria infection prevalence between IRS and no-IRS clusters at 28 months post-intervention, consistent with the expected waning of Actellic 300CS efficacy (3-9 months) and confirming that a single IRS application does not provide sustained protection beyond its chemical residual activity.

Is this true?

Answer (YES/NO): YES